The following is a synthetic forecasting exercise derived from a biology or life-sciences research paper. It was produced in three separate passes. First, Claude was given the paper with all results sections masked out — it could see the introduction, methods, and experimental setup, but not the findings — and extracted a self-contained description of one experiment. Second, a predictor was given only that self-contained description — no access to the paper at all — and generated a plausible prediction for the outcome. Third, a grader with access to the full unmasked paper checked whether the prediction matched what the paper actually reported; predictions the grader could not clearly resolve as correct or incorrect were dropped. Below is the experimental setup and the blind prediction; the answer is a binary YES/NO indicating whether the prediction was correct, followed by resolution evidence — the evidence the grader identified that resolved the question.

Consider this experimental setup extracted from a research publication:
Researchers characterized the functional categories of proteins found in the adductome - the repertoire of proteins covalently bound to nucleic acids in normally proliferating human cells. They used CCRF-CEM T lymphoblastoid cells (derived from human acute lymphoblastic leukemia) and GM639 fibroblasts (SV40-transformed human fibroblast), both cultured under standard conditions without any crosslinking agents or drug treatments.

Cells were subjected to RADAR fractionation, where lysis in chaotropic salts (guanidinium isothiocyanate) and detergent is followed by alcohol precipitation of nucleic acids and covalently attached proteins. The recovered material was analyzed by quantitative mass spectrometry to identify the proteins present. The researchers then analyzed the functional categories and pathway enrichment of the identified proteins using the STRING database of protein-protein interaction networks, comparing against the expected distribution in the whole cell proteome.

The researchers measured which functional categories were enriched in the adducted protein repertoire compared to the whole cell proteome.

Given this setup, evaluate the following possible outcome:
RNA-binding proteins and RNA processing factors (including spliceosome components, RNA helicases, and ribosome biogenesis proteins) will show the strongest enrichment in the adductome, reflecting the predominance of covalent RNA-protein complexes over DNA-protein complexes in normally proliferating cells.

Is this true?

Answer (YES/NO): NO